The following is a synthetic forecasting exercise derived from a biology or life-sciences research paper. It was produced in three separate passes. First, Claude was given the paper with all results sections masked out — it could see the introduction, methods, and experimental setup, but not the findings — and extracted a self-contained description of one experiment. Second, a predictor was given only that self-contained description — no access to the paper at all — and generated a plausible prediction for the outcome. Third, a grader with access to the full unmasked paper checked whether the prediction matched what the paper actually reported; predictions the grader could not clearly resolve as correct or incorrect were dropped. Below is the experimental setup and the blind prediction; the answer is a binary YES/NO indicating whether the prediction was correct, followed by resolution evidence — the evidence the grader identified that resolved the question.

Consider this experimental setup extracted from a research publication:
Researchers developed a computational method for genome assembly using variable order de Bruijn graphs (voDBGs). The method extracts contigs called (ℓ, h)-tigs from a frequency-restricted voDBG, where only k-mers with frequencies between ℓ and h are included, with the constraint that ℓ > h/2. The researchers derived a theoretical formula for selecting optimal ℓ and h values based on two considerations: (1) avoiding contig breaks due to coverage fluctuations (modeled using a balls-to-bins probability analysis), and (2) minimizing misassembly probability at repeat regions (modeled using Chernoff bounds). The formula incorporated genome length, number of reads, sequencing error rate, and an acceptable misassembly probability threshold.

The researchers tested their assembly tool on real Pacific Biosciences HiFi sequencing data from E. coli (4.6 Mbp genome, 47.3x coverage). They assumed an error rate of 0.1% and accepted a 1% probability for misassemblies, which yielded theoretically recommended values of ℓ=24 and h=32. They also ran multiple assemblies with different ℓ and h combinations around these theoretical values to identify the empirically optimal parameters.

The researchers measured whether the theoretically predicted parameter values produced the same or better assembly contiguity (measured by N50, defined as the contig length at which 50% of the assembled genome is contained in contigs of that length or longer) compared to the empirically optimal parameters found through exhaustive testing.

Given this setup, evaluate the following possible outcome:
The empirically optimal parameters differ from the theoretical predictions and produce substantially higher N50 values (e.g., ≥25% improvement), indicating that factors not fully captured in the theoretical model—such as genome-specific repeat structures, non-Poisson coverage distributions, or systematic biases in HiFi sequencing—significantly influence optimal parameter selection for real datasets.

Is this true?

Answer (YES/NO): NO